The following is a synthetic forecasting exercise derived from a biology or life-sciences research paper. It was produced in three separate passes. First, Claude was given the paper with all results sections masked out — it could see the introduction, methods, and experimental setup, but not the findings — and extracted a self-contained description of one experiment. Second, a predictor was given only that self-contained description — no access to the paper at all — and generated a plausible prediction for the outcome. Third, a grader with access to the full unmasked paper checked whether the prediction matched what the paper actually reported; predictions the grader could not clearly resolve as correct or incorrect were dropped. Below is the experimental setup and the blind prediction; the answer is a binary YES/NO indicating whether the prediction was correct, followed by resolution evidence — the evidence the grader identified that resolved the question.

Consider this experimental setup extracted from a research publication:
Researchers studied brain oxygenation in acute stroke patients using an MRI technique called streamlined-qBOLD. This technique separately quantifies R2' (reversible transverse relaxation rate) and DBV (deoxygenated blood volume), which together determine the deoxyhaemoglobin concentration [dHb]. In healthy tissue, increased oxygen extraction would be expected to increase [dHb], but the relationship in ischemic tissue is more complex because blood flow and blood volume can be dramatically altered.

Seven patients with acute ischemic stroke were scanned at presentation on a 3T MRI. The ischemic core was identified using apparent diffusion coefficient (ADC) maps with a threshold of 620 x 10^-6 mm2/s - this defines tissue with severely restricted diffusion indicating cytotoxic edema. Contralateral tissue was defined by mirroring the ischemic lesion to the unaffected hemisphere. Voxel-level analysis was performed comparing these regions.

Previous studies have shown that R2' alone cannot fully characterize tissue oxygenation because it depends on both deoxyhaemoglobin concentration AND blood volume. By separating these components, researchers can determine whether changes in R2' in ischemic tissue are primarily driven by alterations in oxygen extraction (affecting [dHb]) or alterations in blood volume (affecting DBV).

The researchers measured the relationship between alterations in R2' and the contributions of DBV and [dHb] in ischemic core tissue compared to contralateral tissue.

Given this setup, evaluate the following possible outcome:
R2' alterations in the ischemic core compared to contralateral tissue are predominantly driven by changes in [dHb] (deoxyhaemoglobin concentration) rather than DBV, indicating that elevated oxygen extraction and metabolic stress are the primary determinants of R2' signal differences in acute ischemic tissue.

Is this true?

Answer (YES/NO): NO